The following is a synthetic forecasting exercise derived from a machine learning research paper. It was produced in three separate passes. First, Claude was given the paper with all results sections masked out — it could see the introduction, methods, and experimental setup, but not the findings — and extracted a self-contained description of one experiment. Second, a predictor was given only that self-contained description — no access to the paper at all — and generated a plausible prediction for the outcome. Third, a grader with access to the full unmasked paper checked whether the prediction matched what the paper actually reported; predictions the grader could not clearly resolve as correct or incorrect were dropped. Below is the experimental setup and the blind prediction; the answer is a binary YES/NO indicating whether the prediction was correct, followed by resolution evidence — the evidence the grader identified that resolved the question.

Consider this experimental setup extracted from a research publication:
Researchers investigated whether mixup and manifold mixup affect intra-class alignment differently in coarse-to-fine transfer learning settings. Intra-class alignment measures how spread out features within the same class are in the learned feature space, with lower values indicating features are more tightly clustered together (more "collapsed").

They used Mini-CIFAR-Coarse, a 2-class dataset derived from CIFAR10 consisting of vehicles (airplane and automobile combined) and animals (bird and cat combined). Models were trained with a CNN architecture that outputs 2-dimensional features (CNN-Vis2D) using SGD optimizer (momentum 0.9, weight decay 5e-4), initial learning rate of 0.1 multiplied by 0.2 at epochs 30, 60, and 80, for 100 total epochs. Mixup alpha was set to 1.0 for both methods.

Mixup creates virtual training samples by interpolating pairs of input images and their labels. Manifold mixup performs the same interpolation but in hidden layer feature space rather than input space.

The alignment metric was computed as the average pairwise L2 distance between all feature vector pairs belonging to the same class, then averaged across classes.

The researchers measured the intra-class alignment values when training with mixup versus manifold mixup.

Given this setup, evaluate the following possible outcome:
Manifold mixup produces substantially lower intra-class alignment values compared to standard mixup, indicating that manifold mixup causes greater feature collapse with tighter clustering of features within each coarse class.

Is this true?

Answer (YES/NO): NO